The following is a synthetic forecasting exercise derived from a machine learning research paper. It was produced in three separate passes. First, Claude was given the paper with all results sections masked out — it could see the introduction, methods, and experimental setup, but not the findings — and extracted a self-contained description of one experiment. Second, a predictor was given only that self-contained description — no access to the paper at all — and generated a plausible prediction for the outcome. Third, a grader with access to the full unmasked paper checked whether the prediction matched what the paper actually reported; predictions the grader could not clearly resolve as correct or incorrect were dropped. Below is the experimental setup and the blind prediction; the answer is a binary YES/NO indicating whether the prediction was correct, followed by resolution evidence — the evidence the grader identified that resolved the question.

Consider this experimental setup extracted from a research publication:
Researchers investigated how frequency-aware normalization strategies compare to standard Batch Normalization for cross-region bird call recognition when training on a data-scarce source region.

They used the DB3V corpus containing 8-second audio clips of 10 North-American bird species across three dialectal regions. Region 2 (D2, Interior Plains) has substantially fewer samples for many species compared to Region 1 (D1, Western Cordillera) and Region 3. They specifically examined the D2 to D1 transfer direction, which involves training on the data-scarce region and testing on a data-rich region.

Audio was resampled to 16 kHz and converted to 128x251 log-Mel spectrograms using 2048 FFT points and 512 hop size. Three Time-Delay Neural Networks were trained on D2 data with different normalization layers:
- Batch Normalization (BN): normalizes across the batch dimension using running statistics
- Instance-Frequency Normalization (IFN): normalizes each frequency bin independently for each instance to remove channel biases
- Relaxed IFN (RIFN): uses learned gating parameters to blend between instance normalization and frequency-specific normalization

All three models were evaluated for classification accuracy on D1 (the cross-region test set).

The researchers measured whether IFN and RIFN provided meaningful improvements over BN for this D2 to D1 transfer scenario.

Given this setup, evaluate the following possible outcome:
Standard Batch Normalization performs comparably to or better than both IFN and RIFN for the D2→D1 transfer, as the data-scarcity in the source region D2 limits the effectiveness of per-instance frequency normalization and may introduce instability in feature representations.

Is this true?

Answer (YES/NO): NO